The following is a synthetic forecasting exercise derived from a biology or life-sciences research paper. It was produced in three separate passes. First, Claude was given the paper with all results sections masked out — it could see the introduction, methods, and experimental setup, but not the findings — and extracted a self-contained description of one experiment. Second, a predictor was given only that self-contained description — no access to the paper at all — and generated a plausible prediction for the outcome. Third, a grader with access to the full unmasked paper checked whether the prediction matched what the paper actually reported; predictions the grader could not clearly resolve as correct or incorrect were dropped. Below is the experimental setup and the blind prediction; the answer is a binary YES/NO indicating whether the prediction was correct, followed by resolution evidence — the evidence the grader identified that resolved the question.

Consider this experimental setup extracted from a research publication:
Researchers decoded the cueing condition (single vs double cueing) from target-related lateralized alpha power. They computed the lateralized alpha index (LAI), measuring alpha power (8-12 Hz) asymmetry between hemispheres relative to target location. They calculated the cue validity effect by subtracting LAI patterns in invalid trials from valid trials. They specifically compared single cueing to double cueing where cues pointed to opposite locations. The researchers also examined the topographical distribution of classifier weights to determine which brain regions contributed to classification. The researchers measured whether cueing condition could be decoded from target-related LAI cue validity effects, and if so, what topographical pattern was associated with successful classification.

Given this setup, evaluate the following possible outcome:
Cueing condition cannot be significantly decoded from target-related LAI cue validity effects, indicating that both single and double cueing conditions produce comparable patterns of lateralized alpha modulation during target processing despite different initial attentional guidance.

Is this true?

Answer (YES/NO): NO